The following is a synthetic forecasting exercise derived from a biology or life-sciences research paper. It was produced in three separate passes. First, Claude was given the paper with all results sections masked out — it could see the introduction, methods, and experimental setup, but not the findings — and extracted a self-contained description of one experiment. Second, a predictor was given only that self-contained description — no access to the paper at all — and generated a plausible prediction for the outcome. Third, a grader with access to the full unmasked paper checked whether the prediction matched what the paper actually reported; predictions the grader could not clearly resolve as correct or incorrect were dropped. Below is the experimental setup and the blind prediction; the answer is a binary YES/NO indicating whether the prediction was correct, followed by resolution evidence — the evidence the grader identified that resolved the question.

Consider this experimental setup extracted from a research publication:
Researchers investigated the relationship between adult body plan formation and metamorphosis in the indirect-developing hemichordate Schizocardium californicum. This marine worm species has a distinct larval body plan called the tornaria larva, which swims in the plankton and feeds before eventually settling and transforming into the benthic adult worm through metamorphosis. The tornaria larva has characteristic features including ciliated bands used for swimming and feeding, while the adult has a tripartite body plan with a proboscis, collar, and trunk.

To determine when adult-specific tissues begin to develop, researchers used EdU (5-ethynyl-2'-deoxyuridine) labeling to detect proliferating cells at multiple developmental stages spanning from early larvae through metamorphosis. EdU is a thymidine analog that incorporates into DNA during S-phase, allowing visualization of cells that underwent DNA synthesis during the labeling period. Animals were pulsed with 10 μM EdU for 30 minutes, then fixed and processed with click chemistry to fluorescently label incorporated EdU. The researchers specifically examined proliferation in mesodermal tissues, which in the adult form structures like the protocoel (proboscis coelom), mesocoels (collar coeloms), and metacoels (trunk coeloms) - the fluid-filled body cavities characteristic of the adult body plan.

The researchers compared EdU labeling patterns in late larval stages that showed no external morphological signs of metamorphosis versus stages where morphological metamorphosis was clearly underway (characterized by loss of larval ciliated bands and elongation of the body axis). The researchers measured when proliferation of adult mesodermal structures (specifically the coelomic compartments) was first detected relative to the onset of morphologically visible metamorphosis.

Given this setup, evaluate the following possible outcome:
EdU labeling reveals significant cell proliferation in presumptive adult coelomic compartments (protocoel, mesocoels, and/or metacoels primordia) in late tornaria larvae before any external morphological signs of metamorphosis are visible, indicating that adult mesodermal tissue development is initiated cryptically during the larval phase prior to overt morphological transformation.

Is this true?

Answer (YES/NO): YES